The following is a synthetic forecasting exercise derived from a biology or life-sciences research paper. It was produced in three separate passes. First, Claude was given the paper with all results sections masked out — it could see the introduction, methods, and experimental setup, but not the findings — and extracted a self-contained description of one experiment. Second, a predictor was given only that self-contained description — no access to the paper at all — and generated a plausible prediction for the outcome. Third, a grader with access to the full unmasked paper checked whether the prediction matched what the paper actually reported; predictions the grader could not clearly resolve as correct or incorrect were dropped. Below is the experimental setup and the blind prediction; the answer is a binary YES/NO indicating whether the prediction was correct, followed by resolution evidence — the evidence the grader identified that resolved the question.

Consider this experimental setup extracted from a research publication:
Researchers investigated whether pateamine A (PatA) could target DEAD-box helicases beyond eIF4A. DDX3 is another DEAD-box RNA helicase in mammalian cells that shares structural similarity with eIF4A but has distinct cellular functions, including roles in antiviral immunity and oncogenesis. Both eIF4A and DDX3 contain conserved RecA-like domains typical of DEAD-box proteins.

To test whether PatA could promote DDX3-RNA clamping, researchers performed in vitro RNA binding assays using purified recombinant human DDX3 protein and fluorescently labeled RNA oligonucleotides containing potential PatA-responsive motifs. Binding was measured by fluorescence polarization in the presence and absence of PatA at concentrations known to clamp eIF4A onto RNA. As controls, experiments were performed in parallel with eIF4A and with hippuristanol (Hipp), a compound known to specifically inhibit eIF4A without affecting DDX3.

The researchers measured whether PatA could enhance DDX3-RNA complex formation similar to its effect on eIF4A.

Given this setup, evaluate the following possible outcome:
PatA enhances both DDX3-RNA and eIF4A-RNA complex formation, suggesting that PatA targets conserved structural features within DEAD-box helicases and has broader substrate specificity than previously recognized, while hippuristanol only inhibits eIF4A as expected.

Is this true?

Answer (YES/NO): YES